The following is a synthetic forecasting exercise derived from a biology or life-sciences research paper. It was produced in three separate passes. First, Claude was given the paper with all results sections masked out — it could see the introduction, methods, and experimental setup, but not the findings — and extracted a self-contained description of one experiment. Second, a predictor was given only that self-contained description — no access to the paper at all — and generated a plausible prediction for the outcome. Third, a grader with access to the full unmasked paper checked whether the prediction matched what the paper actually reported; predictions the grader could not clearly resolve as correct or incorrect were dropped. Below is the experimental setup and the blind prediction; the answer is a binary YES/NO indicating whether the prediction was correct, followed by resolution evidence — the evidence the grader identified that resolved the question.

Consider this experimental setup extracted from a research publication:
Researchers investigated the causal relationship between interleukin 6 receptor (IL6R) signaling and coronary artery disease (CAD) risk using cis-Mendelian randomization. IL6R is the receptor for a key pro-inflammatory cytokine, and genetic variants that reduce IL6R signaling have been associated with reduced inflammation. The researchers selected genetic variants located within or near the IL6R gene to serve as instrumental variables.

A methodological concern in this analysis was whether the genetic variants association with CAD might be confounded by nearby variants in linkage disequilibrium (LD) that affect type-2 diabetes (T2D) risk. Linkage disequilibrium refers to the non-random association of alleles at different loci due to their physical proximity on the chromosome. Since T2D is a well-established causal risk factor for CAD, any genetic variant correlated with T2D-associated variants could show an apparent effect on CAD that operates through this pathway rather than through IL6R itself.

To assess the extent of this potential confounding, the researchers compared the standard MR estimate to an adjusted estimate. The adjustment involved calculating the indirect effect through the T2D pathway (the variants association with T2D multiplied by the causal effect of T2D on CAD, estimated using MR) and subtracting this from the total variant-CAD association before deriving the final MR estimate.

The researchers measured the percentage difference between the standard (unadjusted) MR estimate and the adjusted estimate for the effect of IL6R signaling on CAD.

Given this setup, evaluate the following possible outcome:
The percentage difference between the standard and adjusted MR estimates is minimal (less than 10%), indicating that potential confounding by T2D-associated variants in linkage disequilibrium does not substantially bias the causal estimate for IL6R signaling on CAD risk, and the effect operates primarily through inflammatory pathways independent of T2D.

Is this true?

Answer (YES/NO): YES